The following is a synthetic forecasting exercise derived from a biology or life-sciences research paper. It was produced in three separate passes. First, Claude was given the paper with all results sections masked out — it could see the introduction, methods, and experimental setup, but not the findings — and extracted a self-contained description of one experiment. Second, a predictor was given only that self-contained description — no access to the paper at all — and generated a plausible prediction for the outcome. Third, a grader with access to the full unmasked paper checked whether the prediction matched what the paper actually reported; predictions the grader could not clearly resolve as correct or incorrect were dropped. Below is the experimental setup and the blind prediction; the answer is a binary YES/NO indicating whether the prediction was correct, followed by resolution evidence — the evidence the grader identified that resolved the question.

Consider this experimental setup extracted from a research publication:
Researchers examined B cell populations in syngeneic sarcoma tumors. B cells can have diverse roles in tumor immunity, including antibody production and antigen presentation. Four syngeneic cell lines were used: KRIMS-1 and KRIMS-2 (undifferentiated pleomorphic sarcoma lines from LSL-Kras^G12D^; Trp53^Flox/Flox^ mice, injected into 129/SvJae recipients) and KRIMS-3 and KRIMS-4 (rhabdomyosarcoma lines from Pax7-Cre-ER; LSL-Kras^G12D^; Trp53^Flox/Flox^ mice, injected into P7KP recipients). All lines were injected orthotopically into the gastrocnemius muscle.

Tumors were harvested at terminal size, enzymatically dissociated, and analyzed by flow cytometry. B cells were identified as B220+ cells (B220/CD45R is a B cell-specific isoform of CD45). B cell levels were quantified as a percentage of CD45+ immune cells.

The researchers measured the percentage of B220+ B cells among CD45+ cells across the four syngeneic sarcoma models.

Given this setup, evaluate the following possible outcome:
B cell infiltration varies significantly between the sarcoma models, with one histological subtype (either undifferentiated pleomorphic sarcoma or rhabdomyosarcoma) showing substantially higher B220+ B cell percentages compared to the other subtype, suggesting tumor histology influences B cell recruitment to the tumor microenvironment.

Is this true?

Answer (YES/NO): NO